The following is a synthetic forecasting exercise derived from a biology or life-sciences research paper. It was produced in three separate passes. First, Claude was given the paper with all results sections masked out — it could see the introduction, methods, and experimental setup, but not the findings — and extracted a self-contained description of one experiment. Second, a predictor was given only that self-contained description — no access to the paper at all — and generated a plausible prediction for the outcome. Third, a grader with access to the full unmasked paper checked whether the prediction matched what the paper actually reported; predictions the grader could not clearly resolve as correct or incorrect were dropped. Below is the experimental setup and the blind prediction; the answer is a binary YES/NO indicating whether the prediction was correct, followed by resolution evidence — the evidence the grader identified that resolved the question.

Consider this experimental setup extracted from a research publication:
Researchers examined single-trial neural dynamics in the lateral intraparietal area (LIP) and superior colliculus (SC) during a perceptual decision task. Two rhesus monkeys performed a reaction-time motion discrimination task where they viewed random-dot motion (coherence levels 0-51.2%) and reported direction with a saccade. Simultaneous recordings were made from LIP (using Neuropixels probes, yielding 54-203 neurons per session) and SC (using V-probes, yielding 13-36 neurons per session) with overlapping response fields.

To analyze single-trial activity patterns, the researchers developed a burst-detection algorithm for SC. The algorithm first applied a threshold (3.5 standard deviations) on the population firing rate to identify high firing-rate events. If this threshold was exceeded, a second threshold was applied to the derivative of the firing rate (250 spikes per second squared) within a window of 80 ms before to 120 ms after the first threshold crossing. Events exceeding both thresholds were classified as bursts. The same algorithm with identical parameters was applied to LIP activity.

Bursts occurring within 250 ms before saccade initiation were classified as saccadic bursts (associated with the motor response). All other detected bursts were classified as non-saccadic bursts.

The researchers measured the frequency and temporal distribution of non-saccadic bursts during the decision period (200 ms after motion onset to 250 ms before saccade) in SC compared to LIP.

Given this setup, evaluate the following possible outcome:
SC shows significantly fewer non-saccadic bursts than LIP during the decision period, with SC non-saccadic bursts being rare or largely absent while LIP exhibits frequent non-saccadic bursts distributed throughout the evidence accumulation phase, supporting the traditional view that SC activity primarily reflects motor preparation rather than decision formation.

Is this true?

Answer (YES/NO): NO